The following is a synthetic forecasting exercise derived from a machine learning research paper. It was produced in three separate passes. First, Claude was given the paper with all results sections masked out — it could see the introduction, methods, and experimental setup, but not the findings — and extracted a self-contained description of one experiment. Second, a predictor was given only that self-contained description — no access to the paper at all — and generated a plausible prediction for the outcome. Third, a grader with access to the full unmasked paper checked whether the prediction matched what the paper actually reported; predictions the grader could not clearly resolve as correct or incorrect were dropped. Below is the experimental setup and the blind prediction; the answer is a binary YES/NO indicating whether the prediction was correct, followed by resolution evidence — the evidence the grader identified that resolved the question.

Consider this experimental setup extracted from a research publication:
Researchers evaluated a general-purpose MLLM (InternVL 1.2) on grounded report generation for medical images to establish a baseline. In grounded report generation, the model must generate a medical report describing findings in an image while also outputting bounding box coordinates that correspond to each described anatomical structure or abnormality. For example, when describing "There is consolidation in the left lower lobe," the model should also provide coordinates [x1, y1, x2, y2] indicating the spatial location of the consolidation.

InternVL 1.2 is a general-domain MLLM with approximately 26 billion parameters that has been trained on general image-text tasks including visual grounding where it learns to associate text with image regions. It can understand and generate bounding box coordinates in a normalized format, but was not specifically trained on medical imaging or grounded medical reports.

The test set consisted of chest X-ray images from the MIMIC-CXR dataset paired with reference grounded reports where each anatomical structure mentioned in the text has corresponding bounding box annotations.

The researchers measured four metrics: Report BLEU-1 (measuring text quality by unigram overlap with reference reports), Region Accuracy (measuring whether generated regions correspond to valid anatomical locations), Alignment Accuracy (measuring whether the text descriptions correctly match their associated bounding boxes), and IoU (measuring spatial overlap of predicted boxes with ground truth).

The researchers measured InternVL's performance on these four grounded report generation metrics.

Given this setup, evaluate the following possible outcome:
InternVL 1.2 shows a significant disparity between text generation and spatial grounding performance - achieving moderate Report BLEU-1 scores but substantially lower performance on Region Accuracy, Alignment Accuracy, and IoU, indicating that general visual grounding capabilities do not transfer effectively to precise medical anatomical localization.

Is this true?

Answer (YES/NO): YES